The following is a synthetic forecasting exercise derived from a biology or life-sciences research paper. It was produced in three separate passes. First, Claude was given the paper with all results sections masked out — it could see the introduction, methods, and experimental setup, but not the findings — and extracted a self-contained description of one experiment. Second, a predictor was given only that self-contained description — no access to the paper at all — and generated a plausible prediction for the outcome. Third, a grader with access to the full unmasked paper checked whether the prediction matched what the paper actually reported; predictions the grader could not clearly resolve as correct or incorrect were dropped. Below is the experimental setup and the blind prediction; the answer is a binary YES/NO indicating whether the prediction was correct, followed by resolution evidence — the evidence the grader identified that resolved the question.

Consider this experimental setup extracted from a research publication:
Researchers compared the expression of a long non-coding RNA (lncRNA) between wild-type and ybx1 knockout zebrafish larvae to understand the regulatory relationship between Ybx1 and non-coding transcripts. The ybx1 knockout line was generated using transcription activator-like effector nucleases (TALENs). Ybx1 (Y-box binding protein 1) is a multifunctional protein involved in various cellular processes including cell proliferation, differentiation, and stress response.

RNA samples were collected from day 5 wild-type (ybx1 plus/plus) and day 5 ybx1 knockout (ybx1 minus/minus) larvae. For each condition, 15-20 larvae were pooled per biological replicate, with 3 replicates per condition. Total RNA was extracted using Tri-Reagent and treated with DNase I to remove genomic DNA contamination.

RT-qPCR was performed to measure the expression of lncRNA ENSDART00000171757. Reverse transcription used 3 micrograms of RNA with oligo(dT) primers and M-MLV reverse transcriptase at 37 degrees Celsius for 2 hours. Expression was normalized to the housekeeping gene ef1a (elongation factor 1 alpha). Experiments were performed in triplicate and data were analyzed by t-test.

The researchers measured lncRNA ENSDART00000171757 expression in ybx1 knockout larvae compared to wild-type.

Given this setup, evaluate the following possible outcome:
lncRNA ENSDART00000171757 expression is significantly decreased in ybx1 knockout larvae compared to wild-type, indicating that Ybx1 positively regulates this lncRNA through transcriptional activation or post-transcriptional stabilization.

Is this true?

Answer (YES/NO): NO